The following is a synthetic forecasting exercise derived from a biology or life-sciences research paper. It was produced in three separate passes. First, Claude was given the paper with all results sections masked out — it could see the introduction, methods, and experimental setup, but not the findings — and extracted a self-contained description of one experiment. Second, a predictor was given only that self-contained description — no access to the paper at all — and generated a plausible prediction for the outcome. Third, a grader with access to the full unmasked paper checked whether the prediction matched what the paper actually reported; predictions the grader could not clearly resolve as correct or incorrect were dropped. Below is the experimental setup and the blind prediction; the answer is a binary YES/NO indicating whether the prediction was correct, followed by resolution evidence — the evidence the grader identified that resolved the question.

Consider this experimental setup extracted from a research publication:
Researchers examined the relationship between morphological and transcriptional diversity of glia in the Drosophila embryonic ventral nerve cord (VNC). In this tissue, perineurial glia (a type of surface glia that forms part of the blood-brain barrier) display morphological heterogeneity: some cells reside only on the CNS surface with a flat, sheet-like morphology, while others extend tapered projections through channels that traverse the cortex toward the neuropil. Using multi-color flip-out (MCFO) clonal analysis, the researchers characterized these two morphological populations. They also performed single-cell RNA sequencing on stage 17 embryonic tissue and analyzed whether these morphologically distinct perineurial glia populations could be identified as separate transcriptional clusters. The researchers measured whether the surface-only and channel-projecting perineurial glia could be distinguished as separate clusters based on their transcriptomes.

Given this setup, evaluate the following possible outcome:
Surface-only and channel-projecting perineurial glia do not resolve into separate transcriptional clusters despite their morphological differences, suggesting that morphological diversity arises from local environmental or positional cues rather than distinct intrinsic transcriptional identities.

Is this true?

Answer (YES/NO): NO